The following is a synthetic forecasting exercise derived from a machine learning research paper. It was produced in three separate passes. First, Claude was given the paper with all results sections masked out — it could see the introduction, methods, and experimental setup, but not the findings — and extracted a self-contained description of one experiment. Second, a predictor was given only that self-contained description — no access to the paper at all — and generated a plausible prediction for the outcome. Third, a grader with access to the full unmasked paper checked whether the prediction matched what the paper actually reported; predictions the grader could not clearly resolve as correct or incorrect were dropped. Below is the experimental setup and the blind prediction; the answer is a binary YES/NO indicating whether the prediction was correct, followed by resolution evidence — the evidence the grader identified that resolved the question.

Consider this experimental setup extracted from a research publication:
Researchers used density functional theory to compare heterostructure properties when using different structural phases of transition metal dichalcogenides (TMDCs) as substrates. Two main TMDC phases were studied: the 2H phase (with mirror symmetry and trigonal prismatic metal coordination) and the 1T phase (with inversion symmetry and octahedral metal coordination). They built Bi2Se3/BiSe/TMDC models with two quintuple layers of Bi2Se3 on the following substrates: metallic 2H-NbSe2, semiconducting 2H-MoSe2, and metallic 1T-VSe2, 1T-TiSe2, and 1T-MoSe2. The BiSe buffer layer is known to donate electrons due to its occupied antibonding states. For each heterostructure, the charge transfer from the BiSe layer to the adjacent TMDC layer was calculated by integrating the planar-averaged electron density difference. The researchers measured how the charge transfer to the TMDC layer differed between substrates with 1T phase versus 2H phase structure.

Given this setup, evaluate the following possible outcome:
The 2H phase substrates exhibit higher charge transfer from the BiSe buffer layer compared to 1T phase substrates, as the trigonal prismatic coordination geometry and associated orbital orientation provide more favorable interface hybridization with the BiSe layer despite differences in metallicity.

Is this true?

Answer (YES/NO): NO